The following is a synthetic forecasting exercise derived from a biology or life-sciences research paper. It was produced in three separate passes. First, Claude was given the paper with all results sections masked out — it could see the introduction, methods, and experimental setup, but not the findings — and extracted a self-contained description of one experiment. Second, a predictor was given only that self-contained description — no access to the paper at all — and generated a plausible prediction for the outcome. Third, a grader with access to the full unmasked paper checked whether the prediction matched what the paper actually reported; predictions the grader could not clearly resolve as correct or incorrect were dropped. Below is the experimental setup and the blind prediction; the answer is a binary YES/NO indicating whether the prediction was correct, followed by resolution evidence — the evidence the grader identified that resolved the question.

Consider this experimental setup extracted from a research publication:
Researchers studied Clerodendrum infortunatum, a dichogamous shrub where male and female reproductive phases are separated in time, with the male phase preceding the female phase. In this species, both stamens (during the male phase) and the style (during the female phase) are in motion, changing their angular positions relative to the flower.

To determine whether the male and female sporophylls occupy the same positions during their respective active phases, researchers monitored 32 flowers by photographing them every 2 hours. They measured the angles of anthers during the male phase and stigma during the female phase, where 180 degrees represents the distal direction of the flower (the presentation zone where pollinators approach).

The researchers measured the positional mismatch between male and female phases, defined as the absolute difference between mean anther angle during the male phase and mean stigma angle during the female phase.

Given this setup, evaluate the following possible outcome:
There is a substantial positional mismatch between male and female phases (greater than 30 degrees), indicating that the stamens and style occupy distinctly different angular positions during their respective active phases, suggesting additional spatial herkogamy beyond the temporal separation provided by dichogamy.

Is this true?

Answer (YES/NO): NO